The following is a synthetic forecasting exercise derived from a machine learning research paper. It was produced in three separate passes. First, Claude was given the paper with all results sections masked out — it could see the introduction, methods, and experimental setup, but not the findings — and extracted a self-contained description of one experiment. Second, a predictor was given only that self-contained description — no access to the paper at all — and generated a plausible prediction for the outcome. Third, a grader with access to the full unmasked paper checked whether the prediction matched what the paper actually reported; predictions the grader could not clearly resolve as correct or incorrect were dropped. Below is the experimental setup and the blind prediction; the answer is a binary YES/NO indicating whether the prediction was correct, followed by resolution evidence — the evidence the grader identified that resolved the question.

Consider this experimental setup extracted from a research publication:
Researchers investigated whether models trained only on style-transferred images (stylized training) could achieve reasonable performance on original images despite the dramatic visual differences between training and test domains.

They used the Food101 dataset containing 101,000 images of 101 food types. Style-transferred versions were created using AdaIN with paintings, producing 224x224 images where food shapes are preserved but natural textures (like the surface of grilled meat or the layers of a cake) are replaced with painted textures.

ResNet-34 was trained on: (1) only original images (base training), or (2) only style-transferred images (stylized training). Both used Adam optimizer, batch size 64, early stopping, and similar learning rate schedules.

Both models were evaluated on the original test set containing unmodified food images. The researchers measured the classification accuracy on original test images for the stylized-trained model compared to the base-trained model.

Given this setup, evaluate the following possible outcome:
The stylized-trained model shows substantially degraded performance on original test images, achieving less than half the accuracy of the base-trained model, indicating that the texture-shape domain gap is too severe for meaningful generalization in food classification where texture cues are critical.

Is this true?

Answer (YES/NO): NO